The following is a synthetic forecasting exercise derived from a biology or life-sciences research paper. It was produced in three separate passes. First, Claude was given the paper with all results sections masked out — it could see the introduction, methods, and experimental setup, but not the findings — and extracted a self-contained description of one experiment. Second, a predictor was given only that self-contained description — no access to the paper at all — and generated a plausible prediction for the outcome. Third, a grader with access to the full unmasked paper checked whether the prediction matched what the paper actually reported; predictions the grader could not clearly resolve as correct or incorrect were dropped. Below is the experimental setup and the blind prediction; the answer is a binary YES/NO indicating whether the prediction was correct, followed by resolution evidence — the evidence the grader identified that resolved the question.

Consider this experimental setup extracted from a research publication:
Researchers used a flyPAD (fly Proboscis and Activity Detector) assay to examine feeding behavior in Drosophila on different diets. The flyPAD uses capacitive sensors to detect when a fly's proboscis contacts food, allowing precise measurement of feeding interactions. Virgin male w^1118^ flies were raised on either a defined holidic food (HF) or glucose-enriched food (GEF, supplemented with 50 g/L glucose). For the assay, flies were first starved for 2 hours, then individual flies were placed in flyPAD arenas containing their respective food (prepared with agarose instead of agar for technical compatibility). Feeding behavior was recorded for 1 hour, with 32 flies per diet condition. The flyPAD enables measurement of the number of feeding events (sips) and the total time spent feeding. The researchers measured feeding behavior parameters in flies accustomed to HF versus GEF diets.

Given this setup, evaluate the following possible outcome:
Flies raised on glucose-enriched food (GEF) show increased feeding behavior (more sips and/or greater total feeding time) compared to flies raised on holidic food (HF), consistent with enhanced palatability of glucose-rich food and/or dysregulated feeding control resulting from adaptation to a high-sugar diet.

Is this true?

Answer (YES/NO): NO